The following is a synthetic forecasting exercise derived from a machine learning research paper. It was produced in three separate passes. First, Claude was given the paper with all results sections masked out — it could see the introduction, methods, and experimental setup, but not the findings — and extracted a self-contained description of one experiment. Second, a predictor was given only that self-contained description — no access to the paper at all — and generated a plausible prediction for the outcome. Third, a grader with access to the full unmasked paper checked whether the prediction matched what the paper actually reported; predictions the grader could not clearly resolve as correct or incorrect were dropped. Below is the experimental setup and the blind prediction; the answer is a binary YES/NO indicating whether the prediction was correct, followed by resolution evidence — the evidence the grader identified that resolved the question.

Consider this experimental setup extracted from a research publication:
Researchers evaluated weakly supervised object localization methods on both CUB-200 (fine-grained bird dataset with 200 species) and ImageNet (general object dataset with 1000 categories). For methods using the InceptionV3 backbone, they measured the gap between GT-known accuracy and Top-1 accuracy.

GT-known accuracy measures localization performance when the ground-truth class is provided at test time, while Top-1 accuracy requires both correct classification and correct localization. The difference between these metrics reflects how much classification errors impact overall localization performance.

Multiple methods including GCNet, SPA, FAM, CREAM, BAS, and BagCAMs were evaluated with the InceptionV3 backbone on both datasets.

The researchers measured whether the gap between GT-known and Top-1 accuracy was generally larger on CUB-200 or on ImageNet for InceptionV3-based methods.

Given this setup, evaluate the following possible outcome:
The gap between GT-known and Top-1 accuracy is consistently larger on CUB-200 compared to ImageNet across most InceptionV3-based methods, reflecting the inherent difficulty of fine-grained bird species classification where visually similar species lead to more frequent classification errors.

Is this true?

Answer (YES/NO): YES